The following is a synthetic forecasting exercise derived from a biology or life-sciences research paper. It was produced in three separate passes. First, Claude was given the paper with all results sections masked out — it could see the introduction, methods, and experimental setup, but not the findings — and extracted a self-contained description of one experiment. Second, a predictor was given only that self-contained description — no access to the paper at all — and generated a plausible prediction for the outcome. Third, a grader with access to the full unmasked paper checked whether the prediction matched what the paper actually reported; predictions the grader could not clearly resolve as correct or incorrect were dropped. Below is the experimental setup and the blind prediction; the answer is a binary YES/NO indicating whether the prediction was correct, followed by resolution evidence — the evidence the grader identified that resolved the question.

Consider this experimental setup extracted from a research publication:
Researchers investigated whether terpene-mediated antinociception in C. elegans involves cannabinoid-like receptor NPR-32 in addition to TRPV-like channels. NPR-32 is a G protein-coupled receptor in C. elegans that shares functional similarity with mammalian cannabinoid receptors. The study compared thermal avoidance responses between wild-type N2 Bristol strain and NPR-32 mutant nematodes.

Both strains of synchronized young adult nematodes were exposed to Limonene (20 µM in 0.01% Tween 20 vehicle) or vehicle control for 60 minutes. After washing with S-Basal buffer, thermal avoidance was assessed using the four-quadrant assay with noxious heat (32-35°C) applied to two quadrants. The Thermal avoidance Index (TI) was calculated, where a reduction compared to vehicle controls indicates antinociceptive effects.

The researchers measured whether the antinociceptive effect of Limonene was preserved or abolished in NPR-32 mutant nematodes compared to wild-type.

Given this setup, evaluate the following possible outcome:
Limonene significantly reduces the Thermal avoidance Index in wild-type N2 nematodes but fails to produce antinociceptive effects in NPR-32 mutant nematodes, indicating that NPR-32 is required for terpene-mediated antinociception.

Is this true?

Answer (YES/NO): NO